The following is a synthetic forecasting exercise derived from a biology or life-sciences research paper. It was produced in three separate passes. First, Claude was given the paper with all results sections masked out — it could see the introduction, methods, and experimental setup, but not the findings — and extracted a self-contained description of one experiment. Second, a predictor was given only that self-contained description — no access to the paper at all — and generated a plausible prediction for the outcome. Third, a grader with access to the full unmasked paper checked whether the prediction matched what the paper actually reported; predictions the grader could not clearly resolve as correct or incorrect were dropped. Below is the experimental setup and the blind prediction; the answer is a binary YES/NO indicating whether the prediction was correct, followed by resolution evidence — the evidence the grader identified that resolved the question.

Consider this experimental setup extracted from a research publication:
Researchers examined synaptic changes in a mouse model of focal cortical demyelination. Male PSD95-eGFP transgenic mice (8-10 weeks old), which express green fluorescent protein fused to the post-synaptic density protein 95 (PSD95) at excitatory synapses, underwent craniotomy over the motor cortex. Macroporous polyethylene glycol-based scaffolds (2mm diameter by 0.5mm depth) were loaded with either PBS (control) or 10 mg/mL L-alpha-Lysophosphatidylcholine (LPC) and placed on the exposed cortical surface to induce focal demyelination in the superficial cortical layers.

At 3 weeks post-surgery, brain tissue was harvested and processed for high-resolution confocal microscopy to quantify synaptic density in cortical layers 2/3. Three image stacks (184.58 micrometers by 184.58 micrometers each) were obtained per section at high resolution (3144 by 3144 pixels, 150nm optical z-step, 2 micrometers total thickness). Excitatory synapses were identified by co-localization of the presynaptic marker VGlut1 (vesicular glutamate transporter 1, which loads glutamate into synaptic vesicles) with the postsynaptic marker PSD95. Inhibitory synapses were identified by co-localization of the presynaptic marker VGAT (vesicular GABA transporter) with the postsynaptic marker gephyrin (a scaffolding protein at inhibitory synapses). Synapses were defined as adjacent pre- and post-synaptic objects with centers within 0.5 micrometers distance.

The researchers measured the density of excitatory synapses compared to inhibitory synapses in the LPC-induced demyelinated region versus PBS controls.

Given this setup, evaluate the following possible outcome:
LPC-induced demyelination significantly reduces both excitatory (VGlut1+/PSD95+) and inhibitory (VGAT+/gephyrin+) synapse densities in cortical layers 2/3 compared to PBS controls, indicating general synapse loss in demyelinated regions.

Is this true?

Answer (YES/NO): NO